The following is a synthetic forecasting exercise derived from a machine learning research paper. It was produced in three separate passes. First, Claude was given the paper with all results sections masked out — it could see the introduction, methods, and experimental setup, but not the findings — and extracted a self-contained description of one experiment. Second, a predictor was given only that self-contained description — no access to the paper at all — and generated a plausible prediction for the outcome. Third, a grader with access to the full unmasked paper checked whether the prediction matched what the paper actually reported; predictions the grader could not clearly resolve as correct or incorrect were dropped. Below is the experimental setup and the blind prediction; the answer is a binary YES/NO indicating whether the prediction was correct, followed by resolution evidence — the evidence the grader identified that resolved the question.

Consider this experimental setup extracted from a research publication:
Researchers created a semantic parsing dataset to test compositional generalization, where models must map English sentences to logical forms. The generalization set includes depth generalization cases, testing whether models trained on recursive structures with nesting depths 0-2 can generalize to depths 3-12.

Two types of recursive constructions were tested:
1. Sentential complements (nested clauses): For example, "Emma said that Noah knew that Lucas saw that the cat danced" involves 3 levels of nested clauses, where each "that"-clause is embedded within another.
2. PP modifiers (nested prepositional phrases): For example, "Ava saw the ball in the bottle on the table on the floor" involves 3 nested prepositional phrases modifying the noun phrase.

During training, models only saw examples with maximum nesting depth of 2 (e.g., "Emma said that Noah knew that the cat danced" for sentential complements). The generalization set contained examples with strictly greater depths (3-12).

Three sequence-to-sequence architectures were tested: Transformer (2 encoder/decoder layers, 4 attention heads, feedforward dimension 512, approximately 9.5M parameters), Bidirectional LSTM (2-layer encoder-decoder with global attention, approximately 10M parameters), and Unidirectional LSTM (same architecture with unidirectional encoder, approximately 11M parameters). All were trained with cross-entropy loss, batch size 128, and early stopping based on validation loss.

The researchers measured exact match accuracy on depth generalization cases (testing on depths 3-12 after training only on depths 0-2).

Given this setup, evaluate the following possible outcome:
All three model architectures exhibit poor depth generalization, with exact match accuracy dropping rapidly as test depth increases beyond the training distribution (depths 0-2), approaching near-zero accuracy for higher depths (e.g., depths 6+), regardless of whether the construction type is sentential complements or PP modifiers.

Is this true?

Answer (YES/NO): YES